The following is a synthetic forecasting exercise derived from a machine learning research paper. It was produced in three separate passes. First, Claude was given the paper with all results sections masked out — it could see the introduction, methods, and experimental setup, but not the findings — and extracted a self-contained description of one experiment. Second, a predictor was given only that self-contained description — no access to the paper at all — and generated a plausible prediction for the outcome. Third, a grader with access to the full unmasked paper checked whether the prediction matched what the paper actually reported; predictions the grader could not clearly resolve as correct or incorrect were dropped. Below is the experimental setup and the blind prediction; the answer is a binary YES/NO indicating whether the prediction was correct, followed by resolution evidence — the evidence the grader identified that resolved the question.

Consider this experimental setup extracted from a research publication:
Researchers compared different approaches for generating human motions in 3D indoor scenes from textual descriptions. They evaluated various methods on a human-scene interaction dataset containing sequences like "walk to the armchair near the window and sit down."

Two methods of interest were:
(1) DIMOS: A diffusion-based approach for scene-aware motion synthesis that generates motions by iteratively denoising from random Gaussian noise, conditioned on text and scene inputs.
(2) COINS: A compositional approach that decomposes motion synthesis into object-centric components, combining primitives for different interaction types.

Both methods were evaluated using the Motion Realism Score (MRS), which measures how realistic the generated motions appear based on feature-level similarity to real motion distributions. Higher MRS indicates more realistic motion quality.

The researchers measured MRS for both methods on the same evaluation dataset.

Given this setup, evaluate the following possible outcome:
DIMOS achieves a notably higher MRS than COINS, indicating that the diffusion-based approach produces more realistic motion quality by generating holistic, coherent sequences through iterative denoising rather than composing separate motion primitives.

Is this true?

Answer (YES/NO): YES